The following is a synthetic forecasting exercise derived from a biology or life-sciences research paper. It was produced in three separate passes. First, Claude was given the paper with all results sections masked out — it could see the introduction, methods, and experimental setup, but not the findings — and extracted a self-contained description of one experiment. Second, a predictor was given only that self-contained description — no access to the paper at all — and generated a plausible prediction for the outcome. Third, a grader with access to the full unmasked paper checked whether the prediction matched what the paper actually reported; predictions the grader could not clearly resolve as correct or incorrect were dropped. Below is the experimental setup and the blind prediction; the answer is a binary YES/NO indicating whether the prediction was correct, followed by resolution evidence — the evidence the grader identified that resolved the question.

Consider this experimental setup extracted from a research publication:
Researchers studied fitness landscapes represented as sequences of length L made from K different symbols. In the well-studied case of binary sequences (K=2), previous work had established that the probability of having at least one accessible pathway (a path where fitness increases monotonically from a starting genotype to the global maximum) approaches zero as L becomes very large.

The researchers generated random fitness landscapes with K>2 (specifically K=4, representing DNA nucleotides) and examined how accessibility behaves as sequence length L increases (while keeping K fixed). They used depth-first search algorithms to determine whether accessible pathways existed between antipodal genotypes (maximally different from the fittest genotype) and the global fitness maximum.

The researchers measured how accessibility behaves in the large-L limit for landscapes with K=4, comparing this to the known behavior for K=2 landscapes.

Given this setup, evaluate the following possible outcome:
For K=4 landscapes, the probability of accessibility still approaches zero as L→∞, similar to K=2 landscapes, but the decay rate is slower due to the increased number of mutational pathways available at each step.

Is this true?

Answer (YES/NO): NO